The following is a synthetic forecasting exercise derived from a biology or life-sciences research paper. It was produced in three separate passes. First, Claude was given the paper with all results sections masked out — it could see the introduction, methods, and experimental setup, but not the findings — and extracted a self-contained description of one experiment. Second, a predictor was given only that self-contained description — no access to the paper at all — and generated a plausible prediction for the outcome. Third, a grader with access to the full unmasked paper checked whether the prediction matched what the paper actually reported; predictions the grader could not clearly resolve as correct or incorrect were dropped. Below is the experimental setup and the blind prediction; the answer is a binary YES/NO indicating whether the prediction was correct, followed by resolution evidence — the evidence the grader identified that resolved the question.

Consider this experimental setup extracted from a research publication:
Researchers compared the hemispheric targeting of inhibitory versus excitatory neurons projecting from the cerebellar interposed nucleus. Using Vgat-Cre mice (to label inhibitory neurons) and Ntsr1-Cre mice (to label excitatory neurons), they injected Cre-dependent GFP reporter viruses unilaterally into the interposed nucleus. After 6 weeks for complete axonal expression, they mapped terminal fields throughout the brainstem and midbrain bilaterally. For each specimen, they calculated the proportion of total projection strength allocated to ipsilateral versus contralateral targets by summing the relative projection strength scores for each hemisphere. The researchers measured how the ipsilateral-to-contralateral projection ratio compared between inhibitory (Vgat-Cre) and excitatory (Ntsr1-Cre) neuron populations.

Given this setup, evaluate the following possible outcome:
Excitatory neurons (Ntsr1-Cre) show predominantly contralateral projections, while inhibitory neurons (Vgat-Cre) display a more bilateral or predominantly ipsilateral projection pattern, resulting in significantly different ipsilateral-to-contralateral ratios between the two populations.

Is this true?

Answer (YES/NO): NO